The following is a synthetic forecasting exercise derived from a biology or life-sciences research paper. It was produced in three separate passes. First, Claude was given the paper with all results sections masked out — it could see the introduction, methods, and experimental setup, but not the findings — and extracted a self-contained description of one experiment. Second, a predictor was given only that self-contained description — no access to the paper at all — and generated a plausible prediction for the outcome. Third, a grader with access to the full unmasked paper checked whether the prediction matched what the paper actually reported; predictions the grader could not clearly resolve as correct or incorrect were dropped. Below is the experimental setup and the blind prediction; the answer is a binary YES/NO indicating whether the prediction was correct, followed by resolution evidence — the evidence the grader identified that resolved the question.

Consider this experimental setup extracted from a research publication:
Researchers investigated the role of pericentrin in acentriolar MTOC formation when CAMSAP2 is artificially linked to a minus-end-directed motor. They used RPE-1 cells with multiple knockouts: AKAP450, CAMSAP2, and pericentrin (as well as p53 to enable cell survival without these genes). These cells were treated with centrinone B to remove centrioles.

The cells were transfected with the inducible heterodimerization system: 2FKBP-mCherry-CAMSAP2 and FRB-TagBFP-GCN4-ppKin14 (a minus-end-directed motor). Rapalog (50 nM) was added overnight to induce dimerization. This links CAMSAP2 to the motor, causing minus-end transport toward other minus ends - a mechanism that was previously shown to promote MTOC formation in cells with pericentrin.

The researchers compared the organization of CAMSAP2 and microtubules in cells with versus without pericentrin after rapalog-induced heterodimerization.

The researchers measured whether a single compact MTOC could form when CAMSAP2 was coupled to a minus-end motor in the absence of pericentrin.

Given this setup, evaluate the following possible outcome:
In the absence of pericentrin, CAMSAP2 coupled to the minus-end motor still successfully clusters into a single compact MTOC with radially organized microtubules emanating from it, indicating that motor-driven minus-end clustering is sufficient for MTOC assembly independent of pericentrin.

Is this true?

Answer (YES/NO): NO